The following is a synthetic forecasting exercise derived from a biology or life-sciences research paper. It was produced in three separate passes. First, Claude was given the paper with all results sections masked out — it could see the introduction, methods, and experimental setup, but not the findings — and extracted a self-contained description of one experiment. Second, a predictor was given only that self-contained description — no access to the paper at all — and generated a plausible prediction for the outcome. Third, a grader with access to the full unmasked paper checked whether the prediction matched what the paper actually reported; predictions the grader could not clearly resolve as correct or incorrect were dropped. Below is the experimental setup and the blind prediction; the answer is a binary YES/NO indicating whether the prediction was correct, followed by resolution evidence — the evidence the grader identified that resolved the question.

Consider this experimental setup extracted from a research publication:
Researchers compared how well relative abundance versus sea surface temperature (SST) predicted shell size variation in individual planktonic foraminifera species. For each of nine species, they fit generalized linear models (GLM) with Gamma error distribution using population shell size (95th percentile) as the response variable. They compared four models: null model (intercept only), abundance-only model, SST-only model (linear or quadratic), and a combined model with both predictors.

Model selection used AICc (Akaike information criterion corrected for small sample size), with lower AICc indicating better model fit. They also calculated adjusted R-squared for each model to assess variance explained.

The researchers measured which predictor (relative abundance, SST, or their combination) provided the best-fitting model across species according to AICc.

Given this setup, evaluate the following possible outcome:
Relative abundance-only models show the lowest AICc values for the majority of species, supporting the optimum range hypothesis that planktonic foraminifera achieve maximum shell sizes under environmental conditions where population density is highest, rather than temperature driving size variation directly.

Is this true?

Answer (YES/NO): NO